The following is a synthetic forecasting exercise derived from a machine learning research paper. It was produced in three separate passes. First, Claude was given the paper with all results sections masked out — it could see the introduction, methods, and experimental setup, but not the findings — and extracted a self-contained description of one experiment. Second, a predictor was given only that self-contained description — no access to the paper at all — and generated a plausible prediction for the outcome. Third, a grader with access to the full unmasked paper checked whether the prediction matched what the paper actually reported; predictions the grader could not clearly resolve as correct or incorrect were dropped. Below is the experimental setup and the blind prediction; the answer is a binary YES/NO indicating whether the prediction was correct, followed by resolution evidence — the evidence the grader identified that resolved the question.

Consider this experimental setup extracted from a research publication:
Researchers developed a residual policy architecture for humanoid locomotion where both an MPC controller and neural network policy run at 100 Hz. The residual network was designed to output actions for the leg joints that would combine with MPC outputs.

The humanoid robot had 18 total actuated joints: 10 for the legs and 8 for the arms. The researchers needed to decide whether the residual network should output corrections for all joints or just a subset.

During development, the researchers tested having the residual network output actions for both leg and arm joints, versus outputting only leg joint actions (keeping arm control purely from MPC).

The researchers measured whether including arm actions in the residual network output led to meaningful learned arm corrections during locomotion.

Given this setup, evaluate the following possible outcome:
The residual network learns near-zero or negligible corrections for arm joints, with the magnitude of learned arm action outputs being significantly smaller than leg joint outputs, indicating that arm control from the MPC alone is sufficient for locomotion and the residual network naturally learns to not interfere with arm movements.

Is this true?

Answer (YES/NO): YES